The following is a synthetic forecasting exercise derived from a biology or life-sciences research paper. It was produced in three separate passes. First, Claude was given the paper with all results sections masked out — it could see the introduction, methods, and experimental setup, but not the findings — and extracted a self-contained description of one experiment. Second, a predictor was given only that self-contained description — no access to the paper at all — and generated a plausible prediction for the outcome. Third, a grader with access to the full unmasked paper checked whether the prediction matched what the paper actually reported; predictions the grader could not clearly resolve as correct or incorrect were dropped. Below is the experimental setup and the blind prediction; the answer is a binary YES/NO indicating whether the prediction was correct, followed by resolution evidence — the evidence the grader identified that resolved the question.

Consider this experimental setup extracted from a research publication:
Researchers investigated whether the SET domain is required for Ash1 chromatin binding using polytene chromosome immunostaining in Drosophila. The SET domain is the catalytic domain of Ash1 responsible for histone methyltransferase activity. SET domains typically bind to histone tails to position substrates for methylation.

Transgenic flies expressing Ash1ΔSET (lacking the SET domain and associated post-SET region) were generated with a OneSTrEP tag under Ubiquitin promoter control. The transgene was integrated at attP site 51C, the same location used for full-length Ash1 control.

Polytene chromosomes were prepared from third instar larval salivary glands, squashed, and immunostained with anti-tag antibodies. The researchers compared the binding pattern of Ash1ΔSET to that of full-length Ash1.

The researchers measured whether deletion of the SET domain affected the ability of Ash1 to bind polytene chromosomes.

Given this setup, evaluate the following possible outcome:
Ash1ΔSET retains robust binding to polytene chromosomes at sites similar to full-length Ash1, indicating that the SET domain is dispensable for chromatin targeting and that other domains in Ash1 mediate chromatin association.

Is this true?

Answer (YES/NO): YES